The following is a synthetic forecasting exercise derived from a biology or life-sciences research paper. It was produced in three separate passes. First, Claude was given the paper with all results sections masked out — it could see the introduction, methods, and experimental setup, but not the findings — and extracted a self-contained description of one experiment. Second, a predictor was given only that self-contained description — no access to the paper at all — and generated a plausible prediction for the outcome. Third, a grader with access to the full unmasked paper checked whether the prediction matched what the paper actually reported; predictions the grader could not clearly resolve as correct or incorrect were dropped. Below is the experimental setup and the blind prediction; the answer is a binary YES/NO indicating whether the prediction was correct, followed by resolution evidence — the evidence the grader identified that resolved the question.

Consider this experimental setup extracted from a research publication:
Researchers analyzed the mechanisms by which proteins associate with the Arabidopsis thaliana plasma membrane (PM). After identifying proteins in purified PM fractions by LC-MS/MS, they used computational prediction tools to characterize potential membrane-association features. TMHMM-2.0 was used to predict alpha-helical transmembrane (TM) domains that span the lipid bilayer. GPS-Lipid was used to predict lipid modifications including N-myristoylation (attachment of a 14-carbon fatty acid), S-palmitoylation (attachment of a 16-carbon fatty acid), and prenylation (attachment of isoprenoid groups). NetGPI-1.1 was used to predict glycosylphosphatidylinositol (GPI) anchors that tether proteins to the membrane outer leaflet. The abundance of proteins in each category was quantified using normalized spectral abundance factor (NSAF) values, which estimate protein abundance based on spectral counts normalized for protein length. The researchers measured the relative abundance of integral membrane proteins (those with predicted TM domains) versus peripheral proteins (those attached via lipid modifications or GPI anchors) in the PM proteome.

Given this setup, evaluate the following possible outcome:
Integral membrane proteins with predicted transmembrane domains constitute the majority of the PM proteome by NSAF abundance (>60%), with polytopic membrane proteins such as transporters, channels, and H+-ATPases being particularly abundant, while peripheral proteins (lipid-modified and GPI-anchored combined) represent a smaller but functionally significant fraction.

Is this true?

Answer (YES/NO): NO